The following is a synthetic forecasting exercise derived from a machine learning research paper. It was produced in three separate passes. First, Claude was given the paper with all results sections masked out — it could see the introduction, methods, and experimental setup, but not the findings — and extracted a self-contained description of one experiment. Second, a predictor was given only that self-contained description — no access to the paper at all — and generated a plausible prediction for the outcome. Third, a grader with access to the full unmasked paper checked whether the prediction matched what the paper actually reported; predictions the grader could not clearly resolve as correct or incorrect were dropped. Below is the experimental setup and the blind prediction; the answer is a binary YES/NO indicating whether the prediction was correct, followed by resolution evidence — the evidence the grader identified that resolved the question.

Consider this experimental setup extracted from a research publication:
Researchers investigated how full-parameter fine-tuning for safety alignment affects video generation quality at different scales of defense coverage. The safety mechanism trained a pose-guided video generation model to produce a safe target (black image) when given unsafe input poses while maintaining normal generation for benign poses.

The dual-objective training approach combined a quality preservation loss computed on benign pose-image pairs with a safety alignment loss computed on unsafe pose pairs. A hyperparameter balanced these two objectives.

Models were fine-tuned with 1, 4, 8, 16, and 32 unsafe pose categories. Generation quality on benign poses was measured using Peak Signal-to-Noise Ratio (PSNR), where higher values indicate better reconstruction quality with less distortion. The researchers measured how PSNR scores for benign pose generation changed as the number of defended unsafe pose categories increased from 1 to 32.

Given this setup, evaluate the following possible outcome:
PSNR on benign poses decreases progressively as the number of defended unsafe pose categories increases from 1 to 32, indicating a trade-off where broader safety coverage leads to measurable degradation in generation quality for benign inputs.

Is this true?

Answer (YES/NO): NO